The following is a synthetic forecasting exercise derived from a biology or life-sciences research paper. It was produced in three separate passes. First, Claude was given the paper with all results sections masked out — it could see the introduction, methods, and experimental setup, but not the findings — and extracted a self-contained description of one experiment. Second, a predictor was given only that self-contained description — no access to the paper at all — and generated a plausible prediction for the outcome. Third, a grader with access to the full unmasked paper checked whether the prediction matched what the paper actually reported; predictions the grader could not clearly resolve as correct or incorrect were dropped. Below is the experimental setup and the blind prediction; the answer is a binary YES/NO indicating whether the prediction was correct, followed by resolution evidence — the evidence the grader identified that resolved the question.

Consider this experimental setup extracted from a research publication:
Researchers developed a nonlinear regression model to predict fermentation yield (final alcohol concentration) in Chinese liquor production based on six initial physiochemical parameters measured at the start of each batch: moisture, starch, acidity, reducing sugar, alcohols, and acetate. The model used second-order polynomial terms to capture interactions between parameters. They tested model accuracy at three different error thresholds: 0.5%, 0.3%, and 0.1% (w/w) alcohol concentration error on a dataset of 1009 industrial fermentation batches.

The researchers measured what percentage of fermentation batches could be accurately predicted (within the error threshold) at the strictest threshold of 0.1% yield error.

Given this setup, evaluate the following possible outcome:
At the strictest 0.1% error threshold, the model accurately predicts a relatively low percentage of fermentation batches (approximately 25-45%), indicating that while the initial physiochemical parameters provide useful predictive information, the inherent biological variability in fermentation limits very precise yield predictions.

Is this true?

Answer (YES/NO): YES